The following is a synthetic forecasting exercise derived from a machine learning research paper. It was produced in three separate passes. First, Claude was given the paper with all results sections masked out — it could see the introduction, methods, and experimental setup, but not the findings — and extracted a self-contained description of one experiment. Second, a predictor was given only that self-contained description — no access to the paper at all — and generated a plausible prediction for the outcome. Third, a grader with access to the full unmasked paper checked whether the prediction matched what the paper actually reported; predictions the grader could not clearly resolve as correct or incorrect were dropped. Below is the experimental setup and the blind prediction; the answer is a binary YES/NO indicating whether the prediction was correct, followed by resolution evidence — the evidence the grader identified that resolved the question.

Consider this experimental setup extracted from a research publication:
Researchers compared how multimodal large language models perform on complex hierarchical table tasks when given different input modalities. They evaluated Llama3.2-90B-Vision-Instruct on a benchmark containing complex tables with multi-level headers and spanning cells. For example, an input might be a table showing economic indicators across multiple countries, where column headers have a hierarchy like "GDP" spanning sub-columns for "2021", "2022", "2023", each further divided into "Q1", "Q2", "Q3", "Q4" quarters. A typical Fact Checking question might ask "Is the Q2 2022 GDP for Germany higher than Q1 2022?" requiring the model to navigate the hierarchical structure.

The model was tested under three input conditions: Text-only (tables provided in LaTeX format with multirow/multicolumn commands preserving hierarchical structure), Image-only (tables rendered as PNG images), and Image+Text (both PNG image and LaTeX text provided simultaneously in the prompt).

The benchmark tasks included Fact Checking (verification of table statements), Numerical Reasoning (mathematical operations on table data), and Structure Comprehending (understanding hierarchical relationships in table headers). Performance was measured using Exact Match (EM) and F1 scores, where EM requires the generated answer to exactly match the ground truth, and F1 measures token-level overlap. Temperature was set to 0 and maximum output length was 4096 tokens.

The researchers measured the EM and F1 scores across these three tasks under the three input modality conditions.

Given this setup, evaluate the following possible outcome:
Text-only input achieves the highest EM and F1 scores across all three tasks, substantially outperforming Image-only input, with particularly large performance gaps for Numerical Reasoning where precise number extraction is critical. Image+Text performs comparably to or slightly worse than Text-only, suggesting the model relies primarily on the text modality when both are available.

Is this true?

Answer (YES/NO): NO